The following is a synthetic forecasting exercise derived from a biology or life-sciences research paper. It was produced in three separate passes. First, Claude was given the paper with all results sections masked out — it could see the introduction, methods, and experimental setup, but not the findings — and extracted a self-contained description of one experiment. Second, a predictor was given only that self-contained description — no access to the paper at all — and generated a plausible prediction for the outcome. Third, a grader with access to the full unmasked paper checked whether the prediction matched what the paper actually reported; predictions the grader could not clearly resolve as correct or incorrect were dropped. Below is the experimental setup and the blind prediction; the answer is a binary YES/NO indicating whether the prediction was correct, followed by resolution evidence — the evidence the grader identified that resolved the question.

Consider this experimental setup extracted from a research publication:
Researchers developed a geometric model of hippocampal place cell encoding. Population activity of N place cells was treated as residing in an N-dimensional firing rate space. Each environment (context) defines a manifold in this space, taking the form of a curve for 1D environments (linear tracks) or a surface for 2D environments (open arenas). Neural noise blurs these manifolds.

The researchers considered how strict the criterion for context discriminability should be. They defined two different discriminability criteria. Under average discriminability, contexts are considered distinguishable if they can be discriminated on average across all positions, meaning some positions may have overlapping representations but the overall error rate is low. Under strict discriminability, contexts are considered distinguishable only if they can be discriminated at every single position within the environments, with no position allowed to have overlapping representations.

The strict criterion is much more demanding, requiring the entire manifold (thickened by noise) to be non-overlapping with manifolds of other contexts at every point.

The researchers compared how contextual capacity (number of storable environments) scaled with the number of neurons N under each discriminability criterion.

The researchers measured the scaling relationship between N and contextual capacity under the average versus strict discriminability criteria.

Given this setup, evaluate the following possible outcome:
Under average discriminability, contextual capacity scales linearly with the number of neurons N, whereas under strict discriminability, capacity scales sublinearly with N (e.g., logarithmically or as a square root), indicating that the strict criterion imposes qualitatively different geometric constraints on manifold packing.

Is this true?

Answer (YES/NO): NO